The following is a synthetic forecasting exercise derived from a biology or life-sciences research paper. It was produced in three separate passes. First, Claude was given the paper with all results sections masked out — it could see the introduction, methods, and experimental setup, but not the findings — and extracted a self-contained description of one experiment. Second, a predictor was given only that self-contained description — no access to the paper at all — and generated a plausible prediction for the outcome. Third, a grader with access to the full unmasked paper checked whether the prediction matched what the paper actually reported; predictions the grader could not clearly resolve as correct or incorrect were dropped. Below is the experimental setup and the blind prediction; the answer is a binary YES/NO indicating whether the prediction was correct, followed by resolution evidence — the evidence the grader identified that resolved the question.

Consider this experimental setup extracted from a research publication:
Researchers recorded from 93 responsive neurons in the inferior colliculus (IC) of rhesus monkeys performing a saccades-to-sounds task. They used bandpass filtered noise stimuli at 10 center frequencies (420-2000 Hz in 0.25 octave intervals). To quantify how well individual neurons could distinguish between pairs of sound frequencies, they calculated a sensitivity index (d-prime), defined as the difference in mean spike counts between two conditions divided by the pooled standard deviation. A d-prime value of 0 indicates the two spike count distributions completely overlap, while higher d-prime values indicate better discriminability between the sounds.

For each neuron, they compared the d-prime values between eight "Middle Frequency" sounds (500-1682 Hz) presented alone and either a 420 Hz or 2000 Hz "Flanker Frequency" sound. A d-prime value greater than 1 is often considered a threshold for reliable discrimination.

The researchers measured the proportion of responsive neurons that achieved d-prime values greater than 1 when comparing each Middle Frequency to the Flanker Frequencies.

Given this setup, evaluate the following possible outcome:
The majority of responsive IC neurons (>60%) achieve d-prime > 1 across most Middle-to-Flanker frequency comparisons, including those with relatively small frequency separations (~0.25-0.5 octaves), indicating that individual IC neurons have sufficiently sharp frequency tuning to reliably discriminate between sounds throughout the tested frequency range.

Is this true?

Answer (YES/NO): NO